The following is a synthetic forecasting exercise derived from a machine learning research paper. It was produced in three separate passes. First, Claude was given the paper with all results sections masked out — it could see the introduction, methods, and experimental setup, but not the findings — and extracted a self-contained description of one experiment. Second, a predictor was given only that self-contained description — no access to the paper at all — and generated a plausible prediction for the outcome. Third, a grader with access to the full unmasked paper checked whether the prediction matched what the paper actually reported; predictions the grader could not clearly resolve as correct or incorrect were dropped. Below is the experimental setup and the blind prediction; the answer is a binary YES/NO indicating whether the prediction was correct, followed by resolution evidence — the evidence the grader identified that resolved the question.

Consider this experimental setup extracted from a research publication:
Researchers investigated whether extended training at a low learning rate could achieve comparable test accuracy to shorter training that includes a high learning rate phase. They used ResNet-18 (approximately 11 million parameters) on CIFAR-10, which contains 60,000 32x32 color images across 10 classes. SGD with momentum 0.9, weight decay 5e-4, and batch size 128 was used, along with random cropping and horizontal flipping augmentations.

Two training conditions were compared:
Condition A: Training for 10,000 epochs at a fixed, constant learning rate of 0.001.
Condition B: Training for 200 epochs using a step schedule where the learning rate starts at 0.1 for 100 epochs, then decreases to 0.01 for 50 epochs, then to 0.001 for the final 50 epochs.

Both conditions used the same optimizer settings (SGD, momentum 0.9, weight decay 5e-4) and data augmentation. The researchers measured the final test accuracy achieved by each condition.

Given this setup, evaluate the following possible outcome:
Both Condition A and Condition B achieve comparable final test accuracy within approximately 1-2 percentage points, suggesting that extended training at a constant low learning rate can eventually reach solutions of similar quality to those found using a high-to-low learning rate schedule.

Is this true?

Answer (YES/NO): NO